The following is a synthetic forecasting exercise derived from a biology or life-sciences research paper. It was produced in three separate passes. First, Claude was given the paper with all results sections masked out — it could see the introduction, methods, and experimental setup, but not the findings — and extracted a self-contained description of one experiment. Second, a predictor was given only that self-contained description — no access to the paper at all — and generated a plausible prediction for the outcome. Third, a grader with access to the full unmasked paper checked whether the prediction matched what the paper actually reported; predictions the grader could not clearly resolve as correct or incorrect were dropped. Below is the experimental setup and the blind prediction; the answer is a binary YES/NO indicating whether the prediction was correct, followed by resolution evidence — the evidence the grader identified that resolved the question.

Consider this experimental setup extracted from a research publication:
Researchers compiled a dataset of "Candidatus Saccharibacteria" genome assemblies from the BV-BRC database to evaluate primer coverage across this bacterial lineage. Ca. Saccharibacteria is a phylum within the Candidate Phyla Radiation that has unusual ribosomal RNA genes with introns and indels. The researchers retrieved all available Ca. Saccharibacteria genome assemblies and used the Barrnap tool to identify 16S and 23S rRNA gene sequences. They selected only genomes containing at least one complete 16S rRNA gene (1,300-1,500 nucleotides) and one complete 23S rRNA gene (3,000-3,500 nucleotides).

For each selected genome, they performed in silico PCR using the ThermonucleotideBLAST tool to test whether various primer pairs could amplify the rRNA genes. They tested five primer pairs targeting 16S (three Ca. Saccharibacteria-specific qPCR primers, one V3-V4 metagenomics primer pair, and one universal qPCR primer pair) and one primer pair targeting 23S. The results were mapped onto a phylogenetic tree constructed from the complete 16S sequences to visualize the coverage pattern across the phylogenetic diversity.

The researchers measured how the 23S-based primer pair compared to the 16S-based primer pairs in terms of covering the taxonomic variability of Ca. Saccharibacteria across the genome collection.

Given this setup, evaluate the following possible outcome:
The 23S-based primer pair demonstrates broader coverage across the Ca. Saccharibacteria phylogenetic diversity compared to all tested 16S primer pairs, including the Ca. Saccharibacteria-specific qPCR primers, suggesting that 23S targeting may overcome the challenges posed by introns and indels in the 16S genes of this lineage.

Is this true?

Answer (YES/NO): NO